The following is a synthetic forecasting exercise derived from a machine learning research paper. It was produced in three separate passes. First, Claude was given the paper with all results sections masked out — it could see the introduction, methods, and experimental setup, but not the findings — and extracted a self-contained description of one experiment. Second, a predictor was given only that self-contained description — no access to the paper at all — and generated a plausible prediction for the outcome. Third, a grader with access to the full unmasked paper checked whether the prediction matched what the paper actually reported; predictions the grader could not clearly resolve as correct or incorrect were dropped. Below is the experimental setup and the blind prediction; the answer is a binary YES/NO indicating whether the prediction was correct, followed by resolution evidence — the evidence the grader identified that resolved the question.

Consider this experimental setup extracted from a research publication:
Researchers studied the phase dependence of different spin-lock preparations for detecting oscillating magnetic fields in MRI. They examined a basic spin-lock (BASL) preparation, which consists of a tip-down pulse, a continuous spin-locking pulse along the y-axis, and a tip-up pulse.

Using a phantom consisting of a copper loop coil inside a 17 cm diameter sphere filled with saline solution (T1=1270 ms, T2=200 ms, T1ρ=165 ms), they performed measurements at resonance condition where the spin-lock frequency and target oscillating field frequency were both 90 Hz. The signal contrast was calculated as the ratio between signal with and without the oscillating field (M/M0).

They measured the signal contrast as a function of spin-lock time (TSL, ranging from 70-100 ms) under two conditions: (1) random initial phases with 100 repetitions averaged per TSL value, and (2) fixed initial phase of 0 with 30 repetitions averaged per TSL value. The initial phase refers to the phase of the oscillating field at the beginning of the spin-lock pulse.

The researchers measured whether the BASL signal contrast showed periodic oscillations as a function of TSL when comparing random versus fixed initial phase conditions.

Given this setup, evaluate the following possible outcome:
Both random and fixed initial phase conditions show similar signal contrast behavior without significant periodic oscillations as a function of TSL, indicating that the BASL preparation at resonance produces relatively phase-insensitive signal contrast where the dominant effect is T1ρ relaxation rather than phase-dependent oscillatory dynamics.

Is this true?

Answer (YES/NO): NO